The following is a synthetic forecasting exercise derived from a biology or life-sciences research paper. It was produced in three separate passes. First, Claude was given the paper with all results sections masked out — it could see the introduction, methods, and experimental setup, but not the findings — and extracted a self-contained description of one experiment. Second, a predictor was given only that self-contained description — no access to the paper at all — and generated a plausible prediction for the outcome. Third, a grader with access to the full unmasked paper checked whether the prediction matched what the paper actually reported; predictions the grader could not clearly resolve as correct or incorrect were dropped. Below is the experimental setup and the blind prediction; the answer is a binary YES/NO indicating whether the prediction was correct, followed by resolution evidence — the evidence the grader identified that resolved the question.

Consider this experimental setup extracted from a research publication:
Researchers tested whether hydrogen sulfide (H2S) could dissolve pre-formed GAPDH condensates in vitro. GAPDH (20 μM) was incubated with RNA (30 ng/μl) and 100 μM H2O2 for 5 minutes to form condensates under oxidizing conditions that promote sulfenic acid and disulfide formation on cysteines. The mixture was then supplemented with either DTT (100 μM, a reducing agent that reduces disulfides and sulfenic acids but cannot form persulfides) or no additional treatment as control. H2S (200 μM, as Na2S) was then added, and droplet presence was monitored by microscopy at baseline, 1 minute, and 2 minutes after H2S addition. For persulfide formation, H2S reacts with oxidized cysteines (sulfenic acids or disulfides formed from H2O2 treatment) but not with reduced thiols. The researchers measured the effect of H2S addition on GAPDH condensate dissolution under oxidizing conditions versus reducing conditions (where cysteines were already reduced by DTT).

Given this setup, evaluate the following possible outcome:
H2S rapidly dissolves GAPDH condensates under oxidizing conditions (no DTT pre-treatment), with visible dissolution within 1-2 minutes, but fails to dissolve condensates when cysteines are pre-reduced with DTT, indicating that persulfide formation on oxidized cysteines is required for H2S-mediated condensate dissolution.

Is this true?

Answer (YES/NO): YES